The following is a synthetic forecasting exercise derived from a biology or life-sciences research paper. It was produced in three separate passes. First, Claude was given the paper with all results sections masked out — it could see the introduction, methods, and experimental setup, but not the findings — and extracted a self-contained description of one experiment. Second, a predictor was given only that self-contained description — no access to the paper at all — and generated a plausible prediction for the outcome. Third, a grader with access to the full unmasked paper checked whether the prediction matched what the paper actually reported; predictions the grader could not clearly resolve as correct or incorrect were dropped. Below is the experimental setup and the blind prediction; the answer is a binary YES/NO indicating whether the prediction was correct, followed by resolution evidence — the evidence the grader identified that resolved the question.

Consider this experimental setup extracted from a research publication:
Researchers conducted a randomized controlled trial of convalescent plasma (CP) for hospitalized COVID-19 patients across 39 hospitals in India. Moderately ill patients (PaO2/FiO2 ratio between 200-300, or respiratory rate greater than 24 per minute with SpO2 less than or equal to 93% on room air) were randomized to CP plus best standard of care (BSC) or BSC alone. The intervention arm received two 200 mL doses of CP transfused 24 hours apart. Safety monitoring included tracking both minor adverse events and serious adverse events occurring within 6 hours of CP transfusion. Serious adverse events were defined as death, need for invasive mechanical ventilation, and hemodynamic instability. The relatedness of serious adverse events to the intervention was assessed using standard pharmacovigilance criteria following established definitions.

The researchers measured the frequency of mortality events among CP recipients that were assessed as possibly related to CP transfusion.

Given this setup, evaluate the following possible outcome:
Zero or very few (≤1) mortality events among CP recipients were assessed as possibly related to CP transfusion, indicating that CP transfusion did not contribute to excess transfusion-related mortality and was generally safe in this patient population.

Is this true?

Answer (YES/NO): NO